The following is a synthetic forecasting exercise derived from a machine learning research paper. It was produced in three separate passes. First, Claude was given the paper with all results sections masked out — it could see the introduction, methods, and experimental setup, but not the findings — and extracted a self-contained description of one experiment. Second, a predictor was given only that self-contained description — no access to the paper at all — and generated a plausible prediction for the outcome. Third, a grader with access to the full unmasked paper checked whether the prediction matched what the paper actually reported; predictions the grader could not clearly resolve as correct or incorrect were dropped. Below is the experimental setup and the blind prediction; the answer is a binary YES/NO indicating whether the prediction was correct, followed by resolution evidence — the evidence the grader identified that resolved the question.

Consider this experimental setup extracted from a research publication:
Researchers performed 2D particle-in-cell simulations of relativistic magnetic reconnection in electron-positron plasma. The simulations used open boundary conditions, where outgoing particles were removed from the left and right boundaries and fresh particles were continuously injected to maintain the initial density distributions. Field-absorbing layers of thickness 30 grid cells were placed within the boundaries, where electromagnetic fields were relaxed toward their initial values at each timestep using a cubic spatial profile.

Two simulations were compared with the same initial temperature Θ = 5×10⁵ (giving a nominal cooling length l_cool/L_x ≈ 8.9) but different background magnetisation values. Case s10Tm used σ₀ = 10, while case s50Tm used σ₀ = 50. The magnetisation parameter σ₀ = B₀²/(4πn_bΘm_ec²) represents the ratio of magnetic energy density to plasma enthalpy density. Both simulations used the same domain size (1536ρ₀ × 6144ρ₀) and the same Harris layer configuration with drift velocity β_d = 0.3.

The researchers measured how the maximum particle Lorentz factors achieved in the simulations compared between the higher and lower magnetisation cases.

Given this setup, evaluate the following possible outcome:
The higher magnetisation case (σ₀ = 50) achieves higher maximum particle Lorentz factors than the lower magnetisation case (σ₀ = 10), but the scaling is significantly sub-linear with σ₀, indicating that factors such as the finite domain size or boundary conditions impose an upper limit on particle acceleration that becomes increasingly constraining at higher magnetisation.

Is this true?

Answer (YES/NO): NO